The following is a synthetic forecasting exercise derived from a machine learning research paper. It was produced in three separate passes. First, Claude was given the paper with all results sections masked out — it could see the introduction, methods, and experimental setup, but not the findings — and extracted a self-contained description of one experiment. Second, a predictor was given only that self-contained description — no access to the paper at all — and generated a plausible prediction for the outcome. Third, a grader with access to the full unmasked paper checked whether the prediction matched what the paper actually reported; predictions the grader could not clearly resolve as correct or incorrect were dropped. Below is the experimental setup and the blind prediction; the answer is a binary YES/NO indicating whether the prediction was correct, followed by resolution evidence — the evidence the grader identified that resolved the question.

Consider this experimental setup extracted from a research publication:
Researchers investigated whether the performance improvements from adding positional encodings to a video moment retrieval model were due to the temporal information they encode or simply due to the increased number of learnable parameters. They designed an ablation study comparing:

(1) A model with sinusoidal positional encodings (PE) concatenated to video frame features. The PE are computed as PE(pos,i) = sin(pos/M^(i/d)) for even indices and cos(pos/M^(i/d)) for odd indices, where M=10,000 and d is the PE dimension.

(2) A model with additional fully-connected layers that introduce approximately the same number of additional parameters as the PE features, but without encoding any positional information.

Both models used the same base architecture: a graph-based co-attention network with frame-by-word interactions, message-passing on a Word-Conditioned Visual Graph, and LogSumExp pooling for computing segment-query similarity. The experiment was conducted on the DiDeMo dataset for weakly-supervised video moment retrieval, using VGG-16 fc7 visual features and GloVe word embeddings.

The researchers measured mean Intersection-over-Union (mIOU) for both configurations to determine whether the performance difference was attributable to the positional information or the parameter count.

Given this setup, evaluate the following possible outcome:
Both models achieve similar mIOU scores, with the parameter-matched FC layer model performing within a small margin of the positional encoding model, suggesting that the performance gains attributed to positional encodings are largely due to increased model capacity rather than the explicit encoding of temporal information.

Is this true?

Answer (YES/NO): NO